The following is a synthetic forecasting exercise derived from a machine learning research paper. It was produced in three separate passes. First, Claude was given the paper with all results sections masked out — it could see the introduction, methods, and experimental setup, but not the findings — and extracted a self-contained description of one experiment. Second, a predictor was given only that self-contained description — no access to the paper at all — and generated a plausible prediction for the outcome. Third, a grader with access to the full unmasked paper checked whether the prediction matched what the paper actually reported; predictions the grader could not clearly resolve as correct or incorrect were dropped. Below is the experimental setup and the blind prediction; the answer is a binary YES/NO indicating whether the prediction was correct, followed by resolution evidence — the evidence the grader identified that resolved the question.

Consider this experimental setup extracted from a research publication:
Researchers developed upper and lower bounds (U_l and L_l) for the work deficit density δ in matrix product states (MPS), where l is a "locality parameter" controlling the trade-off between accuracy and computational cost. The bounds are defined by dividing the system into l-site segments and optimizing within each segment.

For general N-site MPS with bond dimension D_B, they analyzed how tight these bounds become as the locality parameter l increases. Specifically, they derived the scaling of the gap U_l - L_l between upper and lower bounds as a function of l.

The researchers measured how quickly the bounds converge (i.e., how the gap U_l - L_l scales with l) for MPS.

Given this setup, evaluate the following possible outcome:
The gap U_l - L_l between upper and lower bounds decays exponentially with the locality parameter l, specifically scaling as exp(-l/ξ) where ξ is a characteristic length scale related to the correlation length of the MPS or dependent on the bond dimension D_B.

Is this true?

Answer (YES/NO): NO